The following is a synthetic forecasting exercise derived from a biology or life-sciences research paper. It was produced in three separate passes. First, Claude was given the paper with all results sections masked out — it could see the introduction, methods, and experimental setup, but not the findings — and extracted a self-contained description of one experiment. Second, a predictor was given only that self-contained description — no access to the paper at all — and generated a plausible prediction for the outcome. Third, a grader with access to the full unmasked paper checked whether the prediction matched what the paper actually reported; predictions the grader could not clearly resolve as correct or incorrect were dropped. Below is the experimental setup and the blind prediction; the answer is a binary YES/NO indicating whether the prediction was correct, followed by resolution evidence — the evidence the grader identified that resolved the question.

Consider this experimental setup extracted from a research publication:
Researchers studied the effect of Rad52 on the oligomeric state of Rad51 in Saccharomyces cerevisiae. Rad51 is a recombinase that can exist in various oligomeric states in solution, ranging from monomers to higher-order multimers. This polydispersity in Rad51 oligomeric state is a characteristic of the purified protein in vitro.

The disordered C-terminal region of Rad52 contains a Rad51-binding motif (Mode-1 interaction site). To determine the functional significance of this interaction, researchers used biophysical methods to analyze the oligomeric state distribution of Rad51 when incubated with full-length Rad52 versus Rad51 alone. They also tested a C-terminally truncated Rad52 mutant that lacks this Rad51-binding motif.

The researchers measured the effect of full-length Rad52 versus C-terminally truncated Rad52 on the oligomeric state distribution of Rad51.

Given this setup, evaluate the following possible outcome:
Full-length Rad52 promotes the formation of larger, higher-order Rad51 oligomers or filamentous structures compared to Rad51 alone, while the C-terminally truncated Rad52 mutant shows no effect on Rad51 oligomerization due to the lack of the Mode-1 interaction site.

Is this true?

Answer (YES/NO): NO